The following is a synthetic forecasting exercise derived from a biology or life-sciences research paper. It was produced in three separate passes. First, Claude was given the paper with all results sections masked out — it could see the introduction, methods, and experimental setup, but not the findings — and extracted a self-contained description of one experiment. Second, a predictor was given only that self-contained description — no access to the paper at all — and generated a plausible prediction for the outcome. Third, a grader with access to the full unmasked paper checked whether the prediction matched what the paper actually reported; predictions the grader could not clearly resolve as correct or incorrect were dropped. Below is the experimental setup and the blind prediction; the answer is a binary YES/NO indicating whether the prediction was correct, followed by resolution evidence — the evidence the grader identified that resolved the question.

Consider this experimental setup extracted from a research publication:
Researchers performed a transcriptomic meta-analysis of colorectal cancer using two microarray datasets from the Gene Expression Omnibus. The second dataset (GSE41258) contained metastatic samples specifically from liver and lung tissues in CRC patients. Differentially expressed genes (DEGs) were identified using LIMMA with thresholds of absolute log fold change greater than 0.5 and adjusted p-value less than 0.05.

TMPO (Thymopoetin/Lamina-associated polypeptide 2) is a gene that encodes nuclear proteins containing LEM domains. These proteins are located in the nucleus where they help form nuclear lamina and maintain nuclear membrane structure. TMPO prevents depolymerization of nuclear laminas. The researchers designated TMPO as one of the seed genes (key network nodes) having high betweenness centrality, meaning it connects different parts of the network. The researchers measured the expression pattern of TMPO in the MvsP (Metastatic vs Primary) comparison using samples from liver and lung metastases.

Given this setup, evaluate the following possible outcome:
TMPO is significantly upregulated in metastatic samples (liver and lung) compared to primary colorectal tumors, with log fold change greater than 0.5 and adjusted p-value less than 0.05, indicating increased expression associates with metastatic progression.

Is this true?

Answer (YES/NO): NO